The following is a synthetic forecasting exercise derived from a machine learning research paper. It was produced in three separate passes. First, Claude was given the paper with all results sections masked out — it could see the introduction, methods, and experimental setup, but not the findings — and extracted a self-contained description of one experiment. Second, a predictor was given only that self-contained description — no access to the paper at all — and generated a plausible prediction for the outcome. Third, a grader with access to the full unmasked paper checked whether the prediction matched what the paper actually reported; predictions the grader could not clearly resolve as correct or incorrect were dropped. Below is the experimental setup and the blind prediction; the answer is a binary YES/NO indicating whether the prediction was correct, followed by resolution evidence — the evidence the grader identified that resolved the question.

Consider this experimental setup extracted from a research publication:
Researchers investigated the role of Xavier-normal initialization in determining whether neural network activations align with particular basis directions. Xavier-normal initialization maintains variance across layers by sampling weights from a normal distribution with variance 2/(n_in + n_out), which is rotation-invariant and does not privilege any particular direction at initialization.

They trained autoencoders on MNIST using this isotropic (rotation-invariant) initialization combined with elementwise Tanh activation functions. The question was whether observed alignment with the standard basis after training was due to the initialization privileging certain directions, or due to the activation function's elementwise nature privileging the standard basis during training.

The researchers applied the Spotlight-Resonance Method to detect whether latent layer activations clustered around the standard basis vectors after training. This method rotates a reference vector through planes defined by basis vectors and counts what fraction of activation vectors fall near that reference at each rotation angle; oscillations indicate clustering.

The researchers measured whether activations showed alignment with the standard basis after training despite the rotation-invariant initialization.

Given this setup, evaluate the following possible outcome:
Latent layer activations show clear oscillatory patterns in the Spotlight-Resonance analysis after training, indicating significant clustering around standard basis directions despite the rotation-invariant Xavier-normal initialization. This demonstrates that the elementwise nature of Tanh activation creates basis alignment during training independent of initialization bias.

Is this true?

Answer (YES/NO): NO